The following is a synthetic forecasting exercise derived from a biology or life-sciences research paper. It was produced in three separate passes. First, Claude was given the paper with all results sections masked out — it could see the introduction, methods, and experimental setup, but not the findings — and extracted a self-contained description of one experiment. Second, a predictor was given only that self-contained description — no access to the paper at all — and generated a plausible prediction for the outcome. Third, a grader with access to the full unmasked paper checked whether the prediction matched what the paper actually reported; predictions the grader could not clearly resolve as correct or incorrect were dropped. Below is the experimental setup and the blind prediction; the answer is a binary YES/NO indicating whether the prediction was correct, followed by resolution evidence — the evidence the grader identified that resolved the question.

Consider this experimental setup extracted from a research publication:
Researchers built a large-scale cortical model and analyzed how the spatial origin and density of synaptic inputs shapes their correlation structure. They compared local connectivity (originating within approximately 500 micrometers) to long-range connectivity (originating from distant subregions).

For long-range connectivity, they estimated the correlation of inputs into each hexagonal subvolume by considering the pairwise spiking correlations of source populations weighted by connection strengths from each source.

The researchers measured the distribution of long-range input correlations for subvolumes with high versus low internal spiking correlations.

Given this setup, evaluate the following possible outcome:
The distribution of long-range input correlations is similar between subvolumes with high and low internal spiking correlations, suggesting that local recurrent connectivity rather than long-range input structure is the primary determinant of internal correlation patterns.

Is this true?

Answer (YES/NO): NO